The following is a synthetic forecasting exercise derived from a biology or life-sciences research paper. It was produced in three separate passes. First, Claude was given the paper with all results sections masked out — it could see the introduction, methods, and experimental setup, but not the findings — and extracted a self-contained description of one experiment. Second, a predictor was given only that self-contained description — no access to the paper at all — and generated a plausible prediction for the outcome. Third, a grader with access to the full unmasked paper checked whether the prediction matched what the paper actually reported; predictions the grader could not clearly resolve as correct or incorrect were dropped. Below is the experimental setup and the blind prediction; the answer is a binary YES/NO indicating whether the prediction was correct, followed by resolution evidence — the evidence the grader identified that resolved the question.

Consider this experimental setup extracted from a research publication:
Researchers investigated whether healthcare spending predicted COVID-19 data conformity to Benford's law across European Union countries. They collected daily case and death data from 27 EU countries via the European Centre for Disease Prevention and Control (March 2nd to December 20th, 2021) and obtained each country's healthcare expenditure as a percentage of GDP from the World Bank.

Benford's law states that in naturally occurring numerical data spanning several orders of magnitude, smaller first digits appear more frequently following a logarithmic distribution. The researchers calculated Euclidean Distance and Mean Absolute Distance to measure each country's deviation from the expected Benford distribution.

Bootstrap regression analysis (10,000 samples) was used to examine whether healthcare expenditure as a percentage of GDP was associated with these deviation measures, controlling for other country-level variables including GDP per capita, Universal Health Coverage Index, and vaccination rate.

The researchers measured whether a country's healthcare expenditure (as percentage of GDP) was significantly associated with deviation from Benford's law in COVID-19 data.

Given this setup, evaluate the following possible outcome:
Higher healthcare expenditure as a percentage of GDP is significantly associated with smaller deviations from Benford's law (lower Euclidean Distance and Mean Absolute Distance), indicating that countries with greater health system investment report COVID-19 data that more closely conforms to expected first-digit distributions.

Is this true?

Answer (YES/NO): NO